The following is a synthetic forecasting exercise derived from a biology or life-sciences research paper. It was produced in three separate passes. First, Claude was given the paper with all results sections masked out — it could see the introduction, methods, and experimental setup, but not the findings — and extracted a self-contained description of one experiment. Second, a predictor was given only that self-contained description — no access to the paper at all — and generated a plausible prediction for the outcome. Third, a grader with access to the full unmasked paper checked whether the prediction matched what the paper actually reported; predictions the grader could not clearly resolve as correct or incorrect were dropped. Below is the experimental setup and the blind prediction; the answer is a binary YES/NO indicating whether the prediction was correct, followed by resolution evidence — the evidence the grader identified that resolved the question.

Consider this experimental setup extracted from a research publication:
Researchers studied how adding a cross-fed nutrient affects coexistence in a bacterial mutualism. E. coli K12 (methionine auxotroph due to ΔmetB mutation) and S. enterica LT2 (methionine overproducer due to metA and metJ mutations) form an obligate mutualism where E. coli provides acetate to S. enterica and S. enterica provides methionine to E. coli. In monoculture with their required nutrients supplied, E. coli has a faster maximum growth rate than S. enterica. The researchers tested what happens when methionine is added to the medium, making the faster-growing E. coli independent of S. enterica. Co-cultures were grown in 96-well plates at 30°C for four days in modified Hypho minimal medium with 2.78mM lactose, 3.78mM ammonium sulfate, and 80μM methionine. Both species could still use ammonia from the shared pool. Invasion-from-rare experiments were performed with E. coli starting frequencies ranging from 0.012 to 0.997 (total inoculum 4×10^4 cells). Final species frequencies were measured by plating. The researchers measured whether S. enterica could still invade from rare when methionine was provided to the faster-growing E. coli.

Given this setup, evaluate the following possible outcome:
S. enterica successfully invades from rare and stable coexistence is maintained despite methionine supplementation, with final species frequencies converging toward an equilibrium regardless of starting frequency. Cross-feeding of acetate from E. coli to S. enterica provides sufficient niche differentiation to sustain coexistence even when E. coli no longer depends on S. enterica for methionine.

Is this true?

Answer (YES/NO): YES